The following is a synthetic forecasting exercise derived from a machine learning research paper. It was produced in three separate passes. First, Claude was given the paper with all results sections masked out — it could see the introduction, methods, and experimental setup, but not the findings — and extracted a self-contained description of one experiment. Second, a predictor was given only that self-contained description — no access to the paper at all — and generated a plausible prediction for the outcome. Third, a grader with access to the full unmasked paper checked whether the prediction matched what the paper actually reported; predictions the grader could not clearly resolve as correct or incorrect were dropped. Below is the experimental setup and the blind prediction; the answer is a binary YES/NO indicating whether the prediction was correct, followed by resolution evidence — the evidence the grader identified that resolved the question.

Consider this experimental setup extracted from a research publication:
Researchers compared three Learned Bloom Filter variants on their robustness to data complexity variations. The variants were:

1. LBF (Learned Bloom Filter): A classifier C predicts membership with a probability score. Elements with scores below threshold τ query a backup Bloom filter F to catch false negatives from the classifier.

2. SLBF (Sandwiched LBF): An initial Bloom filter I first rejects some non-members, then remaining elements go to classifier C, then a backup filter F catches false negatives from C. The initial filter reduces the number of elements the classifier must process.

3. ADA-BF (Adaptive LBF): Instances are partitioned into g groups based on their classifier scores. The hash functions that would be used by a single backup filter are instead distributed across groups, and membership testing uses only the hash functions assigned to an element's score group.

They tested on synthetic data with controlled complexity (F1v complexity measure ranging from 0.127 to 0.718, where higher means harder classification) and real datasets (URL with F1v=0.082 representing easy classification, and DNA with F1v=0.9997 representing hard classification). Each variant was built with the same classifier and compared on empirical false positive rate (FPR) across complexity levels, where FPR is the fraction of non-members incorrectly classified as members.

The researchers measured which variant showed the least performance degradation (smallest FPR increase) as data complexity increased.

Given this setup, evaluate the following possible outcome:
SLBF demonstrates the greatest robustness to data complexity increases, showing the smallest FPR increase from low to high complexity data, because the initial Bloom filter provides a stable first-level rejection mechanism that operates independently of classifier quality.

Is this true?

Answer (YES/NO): YES